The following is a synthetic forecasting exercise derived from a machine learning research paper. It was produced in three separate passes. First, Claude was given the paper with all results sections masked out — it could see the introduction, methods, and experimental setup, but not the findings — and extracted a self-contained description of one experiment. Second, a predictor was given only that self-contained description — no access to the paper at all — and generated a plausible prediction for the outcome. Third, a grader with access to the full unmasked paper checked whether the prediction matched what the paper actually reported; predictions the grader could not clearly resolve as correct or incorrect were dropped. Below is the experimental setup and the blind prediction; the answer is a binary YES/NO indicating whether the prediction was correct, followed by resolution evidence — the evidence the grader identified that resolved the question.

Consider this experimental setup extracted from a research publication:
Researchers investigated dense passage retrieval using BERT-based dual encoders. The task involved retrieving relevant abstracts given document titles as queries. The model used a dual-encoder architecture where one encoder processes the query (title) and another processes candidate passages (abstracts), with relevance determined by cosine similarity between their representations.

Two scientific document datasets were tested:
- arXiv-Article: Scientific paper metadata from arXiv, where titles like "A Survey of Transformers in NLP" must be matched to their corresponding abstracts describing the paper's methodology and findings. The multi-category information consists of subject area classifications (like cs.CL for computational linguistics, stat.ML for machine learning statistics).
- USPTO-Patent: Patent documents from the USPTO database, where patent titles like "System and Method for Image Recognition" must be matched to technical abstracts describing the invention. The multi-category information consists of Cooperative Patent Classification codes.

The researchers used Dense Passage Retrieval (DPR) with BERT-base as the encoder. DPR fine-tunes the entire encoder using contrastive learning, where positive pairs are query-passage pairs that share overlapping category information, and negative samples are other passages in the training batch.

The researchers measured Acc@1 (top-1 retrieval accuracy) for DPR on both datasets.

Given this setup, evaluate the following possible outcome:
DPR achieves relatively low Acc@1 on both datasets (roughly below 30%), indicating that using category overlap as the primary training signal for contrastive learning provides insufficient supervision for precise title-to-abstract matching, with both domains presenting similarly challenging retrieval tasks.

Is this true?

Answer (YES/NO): NO